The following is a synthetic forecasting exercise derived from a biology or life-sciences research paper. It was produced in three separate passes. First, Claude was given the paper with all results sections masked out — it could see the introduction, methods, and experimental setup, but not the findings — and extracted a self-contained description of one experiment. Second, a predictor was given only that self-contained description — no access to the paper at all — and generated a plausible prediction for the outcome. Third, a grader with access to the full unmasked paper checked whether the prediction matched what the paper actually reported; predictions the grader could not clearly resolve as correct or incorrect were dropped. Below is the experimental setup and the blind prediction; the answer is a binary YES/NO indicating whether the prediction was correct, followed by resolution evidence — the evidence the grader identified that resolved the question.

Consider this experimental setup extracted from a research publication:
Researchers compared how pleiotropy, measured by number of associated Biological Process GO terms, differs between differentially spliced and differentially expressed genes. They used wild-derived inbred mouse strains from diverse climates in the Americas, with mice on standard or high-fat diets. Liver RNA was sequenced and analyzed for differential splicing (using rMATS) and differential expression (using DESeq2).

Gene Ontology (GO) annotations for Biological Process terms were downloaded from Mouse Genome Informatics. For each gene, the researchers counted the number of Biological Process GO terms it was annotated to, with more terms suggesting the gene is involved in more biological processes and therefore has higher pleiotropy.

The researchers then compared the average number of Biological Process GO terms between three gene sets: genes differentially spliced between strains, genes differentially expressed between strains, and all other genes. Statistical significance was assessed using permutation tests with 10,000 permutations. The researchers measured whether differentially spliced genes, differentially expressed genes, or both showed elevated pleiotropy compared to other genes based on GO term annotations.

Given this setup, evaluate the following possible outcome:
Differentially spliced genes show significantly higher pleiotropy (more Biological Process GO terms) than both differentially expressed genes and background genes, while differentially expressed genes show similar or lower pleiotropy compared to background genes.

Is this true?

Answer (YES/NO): NO